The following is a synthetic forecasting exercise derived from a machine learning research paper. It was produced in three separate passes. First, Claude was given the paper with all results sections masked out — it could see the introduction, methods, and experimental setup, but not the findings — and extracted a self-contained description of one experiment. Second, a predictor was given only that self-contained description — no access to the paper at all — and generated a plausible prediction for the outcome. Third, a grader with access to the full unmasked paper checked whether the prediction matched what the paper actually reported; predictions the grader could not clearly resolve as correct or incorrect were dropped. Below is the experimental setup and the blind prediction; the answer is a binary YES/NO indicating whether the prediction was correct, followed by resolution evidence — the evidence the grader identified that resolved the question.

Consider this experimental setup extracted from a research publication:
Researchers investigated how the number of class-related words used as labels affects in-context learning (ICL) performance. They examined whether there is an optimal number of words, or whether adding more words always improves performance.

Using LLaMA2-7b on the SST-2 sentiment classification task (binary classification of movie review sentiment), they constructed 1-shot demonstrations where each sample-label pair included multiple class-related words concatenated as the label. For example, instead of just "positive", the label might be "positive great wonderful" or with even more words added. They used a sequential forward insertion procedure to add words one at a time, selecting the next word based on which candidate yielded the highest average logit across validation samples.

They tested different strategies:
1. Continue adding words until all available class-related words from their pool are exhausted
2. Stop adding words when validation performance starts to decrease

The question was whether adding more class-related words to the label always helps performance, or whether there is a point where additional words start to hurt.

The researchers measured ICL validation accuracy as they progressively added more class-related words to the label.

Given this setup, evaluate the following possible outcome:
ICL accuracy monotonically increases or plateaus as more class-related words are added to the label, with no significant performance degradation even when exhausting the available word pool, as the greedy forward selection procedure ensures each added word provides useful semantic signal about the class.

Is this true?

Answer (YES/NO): NO